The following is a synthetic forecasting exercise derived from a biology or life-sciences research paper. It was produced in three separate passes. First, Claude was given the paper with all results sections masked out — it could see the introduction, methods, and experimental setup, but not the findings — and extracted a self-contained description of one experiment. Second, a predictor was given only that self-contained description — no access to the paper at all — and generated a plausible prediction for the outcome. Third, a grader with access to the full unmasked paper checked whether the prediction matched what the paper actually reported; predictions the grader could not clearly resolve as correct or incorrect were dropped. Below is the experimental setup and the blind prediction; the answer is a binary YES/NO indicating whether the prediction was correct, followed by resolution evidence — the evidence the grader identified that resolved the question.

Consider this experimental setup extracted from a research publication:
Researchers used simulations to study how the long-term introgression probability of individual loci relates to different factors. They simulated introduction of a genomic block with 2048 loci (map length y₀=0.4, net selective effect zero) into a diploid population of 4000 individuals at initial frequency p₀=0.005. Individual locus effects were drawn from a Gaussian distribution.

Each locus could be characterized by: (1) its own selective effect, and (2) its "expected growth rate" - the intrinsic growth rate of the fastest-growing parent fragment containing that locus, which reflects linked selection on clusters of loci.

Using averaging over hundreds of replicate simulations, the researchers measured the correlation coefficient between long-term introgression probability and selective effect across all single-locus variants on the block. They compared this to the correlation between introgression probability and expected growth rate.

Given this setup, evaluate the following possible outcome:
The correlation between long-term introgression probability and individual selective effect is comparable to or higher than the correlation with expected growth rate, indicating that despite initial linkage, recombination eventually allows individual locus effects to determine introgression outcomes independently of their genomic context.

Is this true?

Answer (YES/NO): NO